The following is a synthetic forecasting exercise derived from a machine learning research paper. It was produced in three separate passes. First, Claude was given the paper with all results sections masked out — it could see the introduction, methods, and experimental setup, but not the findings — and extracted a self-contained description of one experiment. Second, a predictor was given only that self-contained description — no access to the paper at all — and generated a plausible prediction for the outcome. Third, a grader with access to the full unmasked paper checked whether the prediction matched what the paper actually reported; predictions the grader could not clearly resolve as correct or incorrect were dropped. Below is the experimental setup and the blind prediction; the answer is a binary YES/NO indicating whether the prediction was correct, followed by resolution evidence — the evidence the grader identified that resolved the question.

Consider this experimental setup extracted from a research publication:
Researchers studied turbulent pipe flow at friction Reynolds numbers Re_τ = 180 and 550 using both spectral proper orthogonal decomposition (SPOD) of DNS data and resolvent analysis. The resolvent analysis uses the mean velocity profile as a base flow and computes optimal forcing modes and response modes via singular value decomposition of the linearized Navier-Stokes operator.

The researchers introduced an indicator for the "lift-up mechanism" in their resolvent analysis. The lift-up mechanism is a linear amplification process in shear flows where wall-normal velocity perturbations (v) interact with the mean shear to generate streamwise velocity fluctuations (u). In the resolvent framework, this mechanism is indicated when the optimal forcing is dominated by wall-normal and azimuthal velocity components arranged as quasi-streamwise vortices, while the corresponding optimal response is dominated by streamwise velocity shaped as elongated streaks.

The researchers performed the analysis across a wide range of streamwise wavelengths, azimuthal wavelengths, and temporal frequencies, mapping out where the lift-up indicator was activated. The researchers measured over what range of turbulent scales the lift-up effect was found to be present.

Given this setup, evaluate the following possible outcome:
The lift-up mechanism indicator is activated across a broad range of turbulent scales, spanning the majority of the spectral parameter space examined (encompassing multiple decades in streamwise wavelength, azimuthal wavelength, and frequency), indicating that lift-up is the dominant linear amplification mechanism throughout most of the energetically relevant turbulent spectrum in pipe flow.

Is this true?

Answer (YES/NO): NO